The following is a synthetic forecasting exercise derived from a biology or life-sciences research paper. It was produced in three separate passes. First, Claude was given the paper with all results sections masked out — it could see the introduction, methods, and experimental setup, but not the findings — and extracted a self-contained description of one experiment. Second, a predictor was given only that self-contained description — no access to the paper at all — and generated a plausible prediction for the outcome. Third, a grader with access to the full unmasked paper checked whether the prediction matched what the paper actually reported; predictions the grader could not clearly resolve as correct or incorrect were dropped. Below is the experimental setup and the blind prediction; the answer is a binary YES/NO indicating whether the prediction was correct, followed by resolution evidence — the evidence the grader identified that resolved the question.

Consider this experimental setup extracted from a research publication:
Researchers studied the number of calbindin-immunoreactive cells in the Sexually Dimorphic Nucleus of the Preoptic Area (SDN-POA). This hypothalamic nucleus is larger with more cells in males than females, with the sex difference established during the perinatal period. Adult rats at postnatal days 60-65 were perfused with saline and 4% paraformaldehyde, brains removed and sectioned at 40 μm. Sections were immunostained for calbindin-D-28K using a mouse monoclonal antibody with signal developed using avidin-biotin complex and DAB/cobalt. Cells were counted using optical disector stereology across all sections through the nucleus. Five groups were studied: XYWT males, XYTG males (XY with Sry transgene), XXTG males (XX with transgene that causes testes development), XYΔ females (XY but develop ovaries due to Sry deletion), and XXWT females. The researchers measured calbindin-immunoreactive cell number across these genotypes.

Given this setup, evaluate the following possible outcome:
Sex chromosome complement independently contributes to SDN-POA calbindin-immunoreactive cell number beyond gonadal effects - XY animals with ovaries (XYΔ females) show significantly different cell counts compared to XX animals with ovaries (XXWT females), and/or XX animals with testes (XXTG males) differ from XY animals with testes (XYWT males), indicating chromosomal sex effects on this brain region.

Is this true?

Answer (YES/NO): NO